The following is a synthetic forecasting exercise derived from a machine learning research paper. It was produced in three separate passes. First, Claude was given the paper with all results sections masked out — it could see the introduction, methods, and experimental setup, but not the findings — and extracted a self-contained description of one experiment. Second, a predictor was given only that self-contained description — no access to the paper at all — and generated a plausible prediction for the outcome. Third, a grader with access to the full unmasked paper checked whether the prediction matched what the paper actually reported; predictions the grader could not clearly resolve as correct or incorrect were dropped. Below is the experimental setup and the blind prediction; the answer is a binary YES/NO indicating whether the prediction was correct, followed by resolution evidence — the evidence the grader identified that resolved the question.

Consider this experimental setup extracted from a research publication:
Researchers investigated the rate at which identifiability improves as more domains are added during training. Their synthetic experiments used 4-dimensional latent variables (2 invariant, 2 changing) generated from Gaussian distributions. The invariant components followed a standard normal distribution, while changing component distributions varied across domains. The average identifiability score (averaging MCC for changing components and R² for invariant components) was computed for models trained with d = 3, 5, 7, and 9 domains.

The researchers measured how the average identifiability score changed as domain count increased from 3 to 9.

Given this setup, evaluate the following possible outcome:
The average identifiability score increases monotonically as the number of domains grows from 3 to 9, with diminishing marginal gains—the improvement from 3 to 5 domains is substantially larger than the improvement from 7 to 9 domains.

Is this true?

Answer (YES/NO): YES